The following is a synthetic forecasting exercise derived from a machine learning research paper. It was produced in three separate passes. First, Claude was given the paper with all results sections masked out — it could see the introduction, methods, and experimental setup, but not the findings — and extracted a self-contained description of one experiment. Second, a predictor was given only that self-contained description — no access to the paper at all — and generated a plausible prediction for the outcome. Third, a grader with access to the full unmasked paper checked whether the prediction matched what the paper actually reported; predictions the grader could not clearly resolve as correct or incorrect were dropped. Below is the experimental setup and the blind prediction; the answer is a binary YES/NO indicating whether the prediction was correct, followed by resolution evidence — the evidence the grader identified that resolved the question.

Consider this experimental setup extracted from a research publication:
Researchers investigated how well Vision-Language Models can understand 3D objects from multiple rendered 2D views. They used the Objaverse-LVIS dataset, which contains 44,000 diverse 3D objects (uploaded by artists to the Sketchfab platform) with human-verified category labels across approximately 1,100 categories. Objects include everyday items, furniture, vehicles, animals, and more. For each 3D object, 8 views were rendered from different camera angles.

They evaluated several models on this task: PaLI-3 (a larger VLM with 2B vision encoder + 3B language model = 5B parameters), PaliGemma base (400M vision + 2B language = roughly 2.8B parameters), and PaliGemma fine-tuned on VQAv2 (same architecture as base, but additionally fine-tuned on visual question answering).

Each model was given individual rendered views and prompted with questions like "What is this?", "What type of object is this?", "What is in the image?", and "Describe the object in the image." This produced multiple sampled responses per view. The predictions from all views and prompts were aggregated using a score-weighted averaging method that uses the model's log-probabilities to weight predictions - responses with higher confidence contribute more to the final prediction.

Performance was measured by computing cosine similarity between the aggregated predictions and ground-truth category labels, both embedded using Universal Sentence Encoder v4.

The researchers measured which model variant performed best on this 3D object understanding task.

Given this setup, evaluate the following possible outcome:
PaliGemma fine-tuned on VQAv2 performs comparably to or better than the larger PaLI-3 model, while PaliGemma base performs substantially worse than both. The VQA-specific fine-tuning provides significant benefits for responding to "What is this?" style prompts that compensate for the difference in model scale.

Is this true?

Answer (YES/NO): NO